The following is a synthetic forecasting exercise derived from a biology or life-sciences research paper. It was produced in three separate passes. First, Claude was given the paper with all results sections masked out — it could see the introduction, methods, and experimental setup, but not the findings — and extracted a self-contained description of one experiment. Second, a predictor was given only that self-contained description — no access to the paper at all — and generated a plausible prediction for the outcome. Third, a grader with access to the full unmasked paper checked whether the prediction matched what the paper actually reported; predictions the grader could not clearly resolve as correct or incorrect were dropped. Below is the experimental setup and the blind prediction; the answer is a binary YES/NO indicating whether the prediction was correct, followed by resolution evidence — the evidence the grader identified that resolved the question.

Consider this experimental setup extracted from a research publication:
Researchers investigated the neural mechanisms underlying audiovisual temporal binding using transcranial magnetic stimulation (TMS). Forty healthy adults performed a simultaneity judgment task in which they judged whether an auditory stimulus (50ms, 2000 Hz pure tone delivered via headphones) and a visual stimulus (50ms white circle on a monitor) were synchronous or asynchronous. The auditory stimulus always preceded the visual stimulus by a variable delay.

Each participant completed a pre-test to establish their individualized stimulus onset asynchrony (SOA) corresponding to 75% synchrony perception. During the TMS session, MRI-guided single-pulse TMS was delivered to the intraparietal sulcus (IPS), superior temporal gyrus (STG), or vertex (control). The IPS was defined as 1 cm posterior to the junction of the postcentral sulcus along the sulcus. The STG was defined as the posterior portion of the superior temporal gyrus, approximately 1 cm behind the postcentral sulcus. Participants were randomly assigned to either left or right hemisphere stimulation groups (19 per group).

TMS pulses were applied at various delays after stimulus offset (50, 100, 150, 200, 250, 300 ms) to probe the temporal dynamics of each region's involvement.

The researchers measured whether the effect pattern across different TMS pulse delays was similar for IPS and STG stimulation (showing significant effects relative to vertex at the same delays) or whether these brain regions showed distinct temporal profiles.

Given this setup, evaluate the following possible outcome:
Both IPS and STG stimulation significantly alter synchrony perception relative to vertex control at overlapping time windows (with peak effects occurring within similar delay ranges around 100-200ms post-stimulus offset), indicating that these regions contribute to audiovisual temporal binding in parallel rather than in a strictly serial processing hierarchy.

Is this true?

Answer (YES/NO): NO